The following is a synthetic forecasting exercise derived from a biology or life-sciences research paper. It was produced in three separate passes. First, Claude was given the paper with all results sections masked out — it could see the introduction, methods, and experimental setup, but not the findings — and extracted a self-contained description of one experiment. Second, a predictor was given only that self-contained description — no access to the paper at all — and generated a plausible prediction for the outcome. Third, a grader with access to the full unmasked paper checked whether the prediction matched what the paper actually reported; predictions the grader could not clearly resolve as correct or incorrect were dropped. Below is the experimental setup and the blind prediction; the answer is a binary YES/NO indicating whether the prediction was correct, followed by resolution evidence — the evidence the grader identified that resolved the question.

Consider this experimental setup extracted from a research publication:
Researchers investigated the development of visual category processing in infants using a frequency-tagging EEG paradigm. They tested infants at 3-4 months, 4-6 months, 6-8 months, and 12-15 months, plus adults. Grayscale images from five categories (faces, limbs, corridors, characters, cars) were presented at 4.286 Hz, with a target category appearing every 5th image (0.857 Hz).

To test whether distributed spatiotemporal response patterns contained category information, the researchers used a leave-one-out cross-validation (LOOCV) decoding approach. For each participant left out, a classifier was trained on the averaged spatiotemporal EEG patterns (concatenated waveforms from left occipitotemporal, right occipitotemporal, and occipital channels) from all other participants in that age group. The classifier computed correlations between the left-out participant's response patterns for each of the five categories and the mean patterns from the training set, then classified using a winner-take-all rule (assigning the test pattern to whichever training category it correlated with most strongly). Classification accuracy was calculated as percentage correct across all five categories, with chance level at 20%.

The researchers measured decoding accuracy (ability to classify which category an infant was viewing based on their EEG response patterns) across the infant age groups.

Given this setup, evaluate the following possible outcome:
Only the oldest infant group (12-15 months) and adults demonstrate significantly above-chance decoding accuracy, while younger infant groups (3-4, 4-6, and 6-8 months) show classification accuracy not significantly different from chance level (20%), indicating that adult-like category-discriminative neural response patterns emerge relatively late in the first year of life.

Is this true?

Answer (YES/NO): NO